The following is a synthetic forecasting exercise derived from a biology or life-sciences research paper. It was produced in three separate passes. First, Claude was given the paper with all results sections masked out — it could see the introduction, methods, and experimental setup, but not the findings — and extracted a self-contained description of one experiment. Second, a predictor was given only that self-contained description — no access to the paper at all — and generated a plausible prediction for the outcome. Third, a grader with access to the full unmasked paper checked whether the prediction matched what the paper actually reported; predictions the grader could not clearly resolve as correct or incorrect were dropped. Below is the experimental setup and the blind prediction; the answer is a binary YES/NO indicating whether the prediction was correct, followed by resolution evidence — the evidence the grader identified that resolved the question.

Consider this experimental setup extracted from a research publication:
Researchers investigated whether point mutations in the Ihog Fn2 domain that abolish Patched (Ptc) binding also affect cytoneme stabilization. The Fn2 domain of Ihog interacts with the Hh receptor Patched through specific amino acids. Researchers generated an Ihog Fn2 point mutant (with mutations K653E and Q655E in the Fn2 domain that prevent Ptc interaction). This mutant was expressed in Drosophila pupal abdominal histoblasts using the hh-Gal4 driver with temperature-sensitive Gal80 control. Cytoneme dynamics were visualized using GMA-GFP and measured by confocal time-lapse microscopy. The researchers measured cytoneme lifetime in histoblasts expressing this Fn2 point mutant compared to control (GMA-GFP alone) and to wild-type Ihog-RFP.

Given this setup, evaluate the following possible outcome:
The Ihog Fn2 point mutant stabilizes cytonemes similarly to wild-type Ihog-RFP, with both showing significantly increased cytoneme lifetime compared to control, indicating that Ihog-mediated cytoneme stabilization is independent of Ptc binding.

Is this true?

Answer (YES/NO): NO